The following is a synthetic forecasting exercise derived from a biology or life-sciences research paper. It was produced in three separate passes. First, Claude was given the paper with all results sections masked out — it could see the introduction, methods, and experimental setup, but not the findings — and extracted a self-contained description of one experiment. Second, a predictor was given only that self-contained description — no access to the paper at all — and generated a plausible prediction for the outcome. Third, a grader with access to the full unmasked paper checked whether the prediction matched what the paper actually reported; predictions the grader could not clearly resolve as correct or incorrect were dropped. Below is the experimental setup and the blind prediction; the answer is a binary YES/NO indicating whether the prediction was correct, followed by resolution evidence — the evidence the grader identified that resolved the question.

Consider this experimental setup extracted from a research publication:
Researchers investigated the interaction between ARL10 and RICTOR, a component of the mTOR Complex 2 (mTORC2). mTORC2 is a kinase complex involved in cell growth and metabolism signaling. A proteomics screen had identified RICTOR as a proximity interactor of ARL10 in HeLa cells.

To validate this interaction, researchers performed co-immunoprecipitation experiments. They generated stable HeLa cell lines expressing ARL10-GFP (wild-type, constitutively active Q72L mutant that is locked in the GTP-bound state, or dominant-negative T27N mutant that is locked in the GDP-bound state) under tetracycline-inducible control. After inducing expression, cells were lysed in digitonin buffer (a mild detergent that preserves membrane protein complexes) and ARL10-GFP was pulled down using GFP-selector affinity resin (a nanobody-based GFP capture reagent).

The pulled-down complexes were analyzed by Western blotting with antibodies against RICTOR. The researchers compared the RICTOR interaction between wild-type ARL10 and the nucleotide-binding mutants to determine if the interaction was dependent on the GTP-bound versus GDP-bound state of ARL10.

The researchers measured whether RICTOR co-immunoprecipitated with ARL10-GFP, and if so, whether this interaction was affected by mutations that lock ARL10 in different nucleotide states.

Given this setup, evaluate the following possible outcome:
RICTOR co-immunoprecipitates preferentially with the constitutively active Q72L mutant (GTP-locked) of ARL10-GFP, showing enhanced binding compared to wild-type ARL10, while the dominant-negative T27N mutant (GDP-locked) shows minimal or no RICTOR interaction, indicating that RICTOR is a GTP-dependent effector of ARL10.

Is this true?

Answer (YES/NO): NO